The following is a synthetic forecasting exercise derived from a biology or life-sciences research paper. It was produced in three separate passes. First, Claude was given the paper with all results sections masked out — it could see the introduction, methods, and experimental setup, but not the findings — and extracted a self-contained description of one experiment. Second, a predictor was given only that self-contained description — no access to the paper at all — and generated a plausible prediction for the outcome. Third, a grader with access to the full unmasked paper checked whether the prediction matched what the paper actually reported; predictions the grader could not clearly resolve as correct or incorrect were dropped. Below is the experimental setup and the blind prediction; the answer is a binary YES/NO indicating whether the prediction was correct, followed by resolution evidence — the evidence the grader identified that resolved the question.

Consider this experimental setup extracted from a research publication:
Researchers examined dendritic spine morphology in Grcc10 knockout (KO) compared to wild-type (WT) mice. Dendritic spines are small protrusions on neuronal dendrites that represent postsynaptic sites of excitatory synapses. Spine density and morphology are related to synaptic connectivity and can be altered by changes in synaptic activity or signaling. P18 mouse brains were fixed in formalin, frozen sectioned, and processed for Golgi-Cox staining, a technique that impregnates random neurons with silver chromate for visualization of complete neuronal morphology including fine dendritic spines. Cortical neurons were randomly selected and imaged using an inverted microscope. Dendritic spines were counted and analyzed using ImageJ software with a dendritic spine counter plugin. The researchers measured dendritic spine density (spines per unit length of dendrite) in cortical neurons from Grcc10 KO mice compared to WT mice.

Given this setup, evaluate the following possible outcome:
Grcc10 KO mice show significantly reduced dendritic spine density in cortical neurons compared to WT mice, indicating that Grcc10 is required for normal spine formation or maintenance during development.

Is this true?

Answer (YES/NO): NO